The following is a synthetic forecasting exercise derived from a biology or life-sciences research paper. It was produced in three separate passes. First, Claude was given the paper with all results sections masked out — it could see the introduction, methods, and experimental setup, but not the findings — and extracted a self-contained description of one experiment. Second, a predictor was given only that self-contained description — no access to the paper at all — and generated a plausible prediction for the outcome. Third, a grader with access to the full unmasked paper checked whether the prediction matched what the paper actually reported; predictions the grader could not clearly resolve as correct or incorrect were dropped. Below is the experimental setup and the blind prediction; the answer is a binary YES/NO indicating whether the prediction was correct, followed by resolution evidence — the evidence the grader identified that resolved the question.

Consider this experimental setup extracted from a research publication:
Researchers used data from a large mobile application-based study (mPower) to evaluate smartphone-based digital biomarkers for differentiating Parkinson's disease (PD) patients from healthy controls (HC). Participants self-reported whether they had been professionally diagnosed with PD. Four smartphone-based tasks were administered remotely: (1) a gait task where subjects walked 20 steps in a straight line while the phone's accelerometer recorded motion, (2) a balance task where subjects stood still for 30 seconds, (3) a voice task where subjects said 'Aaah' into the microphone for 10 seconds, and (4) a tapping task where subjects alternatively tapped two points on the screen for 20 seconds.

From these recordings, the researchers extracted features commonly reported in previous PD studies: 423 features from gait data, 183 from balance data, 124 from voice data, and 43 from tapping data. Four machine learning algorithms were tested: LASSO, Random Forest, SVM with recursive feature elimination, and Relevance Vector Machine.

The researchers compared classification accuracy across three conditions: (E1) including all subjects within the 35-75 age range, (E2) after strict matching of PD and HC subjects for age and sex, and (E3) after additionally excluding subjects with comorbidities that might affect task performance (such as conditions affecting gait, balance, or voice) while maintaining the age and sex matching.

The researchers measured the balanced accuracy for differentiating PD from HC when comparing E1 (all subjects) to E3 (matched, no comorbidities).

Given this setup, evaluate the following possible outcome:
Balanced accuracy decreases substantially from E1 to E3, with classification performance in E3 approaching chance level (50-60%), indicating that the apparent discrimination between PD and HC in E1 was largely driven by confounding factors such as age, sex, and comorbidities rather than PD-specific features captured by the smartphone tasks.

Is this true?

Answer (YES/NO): NO